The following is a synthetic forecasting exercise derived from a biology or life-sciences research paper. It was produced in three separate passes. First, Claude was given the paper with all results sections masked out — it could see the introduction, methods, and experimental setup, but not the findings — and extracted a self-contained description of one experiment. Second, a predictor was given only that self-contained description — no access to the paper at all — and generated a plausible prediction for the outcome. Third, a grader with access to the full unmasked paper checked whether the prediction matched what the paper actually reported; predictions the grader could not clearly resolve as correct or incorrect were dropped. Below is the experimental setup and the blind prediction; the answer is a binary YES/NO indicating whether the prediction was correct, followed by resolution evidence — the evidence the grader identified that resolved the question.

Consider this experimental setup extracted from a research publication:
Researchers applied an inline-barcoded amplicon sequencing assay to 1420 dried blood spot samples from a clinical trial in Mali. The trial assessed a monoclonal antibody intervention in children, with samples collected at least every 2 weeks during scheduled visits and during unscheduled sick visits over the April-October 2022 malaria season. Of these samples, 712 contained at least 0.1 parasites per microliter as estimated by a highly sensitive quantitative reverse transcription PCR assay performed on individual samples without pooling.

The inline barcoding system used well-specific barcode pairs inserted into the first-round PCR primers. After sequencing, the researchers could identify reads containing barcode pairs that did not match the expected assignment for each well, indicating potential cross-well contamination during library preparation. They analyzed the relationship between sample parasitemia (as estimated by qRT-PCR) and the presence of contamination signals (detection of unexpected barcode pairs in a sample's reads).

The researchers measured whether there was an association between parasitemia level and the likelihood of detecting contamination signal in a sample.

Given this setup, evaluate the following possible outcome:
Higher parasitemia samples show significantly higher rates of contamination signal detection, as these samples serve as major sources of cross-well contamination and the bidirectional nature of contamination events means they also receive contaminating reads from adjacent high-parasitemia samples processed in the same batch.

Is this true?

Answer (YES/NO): YES